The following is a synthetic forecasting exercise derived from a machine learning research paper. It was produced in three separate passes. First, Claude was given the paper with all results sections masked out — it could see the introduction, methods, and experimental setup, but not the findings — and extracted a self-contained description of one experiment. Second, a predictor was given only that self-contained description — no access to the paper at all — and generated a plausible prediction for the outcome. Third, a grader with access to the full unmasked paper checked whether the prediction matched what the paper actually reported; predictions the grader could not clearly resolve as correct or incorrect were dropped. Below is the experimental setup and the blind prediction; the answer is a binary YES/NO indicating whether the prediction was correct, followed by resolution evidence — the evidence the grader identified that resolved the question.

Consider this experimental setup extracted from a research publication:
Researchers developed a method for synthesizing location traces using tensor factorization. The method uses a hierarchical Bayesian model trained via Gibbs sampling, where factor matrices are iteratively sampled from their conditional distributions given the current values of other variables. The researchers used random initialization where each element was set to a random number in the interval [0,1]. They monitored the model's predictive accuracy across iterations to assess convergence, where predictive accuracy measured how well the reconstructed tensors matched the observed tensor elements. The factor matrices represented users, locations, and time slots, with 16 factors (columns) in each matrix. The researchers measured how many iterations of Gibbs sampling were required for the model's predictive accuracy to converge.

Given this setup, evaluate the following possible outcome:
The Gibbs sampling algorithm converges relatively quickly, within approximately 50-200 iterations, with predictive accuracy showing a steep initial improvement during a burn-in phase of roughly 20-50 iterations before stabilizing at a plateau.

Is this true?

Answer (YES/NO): NO